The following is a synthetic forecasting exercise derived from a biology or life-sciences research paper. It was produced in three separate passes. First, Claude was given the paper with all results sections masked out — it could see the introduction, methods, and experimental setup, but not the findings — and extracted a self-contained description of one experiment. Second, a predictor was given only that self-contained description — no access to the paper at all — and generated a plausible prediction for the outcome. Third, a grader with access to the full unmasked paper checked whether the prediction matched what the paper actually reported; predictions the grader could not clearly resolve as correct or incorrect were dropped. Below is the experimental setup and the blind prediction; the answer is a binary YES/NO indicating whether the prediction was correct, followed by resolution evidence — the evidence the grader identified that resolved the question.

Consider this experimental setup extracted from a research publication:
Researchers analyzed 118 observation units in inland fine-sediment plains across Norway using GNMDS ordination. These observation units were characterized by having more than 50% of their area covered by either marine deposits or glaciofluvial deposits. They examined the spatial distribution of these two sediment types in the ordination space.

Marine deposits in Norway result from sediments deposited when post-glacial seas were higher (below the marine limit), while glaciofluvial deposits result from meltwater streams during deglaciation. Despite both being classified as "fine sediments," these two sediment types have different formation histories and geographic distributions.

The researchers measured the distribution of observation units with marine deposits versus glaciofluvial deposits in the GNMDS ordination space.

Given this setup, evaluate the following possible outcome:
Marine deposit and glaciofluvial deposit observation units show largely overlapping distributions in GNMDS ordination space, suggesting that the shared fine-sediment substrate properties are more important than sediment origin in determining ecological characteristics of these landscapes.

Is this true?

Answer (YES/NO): NO